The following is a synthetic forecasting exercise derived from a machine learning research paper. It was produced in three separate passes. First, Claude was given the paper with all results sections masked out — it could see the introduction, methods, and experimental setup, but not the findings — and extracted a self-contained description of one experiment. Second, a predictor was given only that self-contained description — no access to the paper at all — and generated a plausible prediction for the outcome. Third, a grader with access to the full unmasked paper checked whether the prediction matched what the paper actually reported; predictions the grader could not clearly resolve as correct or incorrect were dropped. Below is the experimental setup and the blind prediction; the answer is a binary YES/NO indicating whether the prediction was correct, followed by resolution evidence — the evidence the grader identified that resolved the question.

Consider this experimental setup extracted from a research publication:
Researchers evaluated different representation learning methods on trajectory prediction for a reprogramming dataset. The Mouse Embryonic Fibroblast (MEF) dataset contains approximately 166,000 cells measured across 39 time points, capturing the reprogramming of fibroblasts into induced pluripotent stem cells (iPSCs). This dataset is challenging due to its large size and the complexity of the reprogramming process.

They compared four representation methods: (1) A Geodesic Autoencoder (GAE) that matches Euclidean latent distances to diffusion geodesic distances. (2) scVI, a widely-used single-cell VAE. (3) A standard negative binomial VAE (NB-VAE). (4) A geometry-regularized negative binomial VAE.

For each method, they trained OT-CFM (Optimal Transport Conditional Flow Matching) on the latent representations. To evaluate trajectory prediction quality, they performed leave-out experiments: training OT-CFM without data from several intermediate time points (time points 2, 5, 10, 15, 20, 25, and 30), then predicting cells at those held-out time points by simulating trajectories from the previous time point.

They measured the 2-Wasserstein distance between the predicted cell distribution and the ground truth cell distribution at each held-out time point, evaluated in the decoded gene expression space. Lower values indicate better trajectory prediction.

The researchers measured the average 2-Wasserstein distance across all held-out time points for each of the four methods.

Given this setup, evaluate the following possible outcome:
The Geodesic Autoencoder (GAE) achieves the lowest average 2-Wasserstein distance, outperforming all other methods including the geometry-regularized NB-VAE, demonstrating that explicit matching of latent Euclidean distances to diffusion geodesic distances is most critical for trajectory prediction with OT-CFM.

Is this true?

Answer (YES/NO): NO